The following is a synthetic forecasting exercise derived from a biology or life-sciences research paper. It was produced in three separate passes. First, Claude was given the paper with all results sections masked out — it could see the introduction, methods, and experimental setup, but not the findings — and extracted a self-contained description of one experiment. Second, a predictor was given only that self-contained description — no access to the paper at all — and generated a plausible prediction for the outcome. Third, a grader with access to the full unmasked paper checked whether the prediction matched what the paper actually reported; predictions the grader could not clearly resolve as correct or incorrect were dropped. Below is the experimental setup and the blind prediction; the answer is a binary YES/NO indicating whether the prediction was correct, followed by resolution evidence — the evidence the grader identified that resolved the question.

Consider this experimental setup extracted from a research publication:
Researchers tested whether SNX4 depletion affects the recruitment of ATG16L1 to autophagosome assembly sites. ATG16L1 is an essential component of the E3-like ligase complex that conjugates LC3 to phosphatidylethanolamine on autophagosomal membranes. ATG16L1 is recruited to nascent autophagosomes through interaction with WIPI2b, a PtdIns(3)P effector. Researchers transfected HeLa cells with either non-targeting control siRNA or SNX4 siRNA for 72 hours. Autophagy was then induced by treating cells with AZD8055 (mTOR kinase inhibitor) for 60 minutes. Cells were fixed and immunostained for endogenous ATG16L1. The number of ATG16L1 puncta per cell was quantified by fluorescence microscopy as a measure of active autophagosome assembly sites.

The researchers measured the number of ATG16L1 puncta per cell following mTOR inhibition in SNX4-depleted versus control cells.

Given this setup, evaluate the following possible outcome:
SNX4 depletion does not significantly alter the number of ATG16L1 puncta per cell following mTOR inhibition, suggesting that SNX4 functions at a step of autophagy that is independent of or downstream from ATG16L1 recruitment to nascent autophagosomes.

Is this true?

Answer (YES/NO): YES